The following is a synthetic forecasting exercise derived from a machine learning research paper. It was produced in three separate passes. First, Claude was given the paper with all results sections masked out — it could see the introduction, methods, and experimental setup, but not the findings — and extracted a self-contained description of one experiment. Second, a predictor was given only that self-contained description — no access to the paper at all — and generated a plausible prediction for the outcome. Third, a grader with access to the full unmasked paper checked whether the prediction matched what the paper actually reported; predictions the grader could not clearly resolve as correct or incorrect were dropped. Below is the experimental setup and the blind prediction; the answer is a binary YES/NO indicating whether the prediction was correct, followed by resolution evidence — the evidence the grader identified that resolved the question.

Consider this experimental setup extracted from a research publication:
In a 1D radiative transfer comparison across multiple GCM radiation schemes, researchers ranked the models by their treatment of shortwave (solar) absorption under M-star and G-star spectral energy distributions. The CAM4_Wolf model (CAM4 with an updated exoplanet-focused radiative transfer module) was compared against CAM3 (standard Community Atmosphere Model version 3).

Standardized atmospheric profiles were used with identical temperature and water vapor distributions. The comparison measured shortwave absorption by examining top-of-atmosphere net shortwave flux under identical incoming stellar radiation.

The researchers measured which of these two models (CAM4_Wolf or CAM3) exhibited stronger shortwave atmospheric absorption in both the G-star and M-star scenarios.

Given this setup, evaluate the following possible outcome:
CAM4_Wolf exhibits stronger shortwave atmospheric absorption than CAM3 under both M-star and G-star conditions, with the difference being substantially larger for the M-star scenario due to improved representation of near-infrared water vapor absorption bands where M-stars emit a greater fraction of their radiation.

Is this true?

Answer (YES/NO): YES